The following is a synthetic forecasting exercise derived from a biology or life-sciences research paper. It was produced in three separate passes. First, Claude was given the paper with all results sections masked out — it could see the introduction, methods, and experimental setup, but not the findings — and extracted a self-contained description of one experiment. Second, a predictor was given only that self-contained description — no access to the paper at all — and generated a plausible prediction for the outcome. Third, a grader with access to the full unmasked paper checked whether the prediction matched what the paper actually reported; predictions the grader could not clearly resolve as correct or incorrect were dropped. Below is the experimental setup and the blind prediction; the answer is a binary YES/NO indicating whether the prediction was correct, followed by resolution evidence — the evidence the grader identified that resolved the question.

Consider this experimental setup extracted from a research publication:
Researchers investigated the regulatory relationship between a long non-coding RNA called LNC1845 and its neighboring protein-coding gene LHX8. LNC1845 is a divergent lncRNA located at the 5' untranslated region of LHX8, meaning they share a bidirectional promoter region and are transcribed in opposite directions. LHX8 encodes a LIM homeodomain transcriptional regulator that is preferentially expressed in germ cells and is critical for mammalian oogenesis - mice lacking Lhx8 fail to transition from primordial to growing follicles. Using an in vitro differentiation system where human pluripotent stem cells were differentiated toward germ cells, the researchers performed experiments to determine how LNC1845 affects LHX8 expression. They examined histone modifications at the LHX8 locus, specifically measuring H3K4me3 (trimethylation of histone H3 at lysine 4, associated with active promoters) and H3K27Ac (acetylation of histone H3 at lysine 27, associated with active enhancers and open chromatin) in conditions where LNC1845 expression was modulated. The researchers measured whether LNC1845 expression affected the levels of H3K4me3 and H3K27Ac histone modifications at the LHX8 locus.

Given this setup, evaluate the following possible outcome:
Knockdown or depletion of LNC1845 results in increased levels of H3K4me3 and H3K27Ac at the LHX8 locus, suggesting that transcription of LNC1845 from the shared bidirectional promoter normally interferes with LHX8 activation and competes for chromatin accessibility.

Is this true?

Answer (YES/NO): NO